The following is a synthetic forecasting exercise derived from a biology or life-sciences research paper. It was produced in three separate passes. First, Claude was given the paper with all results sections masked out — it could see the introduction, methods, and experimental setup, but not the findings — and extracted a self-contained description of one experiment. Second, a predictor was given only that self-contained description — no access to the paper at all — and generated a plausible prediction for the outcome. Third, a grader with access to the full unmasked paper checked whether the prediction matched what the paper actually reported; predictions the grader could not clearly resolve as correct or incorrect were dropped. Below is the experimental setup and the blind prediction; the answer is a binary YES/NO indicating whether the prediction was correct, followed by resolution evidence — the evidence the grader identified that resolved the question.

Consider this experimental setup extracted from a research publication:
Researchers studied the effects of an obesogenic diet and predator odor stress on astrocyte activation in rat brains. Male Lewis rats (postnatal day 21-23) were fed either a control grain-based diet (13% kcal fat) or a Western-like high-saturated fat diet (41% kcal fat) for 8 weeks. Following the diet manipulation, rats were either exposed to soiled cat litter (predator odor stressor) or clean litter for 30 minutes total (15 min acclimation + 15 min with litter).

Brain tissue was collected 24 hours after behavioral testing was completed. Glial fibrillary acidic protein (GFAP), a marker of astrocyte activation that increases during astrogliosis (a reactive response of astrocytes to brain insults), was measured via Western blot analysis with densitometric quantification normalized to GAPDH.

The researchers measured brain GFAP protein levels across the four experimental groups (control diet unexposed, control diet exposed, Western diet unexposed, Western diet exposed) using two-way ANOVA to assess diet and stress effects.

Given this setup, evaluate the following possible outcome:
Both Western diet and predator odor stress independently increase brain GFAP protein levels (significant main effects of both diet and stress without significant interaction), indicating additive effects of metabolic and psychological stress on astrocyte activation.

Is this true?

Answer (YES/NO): NO